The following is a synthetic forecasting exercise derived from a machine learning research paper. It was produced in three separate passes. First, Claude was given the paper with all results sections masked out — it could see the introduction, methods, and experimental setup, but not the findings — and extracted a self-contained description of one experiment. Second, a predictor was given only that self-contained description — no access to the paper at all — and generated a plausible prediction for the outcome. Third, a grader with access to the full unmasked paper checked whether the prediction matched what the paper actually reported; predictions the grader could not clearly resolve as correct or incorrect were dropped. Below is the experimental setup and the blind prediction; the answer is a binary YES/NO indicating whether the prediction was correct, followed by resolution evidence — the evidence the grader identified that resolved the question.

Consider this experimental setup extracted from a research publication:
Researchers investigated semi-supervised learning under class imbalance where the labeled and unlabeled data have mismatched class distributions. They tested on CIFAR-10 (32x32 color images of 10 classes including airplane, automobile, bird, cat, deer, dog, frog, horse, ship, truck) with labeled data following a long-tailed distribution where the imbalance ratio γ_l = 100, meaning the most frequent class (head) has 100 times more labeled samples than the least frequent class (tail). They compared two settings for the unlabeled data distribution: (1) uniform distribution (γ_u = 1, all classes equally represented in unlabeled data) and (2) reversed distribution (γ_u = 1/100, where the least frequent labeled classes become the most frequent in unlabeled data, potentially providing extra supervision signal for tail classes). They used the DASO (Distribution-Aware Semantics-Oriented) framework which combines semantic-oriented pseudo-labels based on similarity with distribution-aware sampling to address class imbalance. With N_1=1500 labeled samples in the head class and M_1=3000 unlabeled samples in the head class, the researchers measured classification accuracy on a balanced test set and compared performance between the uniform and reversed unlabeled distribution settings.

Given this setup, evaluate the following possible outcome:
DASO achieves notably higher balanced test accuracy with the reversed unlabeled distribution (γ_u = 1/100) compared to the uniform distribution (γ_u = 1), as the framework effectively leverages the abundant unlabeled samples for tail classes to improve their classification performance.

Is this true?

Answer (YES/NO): NO